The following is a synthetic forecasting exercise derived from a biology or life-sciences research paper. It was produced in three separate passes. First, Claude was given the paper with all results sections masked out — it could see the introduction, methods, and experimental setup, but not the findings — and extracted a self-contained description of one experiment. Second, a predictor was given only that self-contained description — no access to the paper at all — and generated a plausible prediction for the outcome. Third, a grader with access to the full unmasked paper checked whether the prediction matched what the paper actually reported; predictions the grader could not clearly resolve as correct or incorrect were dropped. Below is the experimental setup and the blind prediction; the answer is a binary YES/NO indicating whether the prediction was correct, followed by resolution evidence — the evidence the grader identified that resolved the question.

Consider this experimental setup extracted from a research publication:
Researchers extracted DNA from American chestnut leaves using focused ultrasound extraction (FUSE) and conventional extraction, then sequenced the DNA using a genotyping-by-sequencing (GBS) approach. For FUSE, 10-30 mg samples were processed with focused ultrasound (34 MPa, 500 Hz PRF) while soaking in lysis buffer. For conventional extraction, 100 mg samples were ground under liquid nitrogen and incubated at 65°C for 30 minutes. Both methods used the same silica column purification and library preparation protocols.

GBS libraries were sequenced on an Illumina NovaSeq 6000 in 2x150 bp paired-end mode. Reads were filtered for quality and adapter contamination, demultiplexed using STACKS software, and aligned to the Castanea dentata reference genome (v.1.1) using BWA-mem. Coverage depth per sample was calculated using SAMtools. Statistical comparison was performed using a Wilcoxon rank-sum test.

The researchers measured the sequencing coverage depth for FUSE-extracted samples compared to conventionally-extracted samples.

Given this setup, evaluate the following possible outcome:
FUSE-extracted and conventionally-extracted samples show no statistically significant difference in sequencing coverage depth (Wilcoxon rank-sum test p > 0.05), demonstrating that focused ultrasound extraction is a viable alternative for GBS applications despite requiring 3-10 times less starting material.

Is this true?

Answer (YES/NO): YES